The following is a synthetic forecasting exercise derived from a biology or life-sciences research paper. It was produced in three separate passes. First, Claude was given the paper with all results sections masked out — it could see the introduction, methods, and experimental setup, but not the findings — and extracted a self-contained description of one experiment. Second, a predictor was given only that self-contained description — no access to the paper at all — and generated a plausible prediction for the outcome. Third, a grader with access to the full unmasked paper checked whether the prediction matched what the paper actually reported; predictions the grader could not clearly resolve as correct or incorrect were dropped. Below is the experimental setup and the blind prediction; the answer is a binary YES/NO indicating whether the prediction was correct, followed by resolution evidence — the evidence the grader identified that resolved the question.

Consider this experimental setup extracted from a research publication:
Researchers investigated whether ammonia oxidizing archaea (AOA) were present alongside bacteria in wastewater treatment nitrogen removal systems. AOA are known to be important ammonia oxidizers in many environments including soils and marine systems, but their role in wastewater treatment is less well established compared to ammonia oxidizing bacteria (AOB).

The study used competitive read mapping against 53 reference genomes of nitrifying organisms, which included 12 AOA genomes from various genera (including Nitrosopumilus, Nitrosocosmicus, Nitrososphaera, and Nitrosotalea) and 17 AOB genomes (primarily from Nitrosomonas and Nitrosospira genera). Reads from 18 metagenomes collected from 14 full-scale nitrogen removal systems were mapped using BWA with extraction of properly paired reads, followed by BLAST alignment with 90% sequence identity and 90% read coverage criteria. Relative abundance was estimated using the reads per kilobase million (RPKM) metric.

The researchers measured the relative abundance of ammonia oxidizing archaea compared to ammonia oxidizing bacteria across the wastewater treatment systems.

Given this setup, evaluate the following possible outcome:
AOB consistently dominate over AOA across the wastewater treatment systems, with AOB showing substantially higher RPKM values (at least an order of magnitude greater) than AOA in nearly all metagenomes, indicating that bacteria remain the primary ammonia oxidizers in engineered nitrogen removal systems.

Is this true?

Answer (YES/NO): YES